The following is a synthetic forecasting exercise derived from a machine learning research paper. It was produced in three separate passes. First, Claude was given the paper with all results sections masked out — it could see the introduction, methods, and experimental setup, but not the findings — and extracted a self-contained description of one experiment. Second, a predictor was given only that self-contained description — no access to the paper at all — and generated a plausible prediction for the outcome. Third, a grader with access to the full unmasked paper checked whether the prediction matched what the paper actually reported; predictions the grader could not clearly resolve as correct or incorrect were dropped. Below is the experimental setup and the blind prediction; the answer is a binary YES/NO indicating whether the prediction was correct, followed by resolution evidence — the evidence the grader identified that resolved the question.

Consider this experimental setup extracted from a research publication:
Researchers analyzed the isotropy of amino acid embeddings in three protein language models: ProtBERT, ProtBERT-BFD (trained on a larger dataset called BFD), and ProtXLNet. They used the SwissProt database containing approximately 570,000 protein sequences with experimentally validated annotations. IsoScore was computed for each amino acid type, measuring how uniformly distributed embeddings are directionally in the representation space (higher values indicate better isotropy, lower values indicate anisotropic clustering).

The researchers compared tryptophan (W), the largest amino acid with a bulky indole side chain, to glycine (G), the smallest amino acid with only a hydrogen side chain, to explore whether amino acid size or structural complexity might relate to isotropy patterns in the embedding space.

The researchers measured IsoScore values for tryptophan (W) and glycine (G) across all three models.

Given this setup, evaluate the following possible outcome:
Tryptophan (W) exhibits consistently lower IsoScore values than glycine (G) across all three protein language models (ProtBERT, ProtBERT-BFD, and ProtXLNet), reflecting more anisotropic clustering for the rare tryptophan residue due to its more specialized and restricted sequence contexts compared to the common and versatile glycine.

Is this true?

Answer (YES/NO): NO